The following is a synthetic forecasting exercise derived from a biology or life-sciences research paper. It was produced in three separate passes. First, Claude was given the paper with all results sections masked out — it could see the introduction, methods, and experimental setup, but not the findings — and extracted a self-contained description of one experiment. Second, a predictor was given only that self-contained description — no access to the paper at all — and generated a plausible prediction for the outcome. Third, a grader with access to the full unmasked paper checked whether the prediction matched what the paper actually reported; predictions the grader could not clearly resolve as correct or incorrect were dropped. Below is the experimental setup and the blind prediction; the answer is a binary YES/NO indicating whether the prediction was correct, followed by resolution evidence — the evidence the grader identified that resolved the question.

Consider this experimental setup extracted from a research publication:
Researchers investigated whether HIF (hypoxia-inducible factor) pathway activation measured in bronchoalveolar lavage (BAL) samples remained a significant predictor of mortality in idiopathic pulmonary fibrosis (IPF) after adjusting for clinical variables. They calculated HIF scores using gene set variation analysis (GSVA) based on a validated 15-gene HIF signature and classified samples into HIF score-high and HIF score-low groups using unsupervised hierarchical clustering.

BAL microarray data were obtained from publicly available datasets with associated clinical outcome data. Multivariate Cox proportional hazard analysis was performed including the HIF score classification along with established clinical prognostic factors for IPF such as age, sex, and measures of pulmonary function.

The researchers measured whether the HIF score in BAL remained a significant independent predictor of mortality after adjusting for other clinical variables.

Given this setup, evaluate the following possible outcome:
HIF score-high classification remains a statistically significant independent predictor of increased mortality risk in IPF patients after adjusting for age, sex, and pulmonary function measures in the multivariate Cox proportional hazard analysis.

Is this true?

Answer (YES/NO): YES